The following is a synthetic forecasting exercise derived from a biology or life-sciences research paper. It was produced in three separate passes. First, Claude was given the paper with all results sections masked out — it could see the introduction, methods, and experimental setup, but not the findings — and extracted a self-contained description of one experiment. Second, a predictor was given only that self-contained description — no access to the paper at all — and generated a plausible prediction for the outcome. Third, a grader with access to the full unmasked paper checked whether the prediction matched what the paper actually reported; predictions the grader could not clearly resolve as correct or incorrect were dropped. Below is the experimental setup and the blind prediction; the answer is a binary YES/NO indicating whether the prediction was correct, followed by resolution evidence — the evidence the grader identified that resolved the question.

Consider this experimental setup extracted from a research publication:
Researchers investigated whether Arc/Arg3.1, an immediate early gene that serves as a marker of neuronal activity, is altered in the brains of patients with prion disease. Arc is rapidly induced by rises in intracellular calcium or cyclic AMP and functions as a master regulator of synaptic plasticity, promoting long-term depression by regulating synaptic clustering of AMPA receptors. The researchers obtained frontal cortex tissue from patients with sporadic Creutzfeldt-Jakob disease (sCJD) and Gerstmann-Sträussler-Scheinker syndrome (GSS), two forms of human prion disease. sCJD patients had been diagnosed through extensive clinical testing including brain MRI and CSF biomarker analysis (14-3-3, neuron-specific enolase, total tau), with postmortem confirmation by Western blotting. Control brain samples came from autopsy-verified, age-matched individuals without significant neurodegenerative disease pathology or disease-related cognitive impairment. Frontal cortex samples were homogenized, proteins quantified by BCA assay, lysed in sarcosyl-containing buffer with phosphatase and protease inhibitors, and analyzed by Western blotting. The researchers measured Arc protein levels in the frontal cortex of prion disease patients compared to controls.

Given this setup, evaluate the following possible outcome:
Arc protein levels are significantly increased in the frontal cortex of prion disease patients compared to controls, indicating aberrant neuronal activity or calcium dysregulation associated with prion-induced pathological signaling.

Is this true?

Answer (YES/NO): YES